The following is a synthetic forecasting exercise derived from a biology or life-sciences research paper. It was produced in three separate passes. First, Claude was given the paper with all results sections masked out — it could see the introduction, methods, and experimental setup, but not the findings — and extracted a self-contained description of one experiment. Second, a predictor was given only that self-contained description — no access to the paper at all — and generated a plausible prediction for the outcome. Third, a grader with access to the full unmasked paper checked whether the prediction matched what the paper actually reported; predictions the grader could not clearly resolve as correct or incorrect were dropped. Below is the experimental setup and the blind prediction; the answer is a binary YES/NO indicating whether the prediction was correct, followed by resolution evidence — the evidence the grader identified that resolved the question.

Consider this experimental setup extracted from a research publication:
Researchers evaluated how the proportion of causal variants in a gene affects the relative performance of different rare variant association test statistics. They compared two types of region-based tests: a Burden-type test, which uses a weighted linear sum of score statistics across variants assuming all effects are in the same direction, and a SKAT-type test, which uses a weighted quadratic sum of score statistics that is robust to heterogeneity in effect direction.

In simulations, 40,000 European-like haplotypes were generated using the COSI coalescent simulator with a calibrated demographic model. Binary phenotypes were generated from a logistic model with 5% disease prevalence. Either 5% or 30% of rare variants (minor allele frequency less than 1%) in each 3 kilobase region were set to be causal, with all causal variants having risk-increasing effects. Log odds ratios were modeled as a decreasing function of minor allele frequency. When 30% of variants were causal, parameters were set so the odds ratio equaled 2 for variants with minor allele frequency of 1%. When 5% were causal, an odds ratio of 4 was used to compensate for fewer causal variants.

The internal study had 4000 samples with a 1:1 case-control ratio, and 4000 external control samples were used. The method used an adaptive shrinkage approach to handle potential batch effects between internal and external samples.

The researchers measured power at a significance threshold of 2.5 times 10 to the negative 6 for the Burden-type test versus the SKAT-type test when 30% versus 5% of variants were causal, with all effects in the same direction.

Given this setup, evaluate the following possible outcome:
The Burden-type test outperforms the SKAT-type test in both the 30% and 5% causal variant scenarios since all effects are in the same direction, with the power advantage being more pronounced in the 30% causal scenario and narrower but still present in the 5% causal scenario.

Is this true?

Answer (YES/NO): NO